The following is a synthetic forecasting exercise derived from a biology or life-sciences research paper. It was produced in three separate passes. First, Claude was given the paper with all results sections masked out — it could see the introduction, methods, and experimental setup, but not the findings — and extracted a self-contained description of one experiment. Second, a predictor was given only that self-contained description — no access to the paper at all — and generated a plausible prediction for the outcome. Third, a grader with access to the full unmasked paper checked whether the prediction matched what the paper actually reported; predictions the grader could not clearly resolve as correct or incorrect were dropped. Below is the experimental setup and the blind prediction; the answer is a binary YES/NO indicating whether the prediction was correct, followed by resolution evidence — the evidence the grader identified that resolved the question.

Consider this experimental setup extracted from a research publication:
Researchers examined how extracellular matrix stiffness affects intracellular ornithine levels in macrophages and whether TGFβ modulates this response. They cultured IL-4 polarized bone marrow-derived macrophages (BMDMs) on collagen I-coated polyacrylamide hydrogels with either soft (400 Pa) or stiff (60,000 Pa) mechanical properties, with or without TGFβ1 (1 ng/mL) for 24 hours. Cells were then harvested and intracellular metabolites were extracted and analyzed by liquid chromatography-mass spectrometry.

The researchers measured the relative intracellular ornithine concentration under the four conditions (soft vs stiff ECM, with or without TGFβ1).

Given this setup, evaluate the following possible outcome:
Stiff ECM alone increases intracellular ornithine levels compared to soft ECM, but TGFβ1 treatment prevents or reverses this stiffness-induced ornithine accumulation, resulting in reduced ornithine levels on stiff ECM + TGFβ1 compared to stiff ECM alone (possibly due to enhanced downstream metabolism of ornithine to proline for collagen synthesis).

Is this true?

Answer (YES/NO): NO